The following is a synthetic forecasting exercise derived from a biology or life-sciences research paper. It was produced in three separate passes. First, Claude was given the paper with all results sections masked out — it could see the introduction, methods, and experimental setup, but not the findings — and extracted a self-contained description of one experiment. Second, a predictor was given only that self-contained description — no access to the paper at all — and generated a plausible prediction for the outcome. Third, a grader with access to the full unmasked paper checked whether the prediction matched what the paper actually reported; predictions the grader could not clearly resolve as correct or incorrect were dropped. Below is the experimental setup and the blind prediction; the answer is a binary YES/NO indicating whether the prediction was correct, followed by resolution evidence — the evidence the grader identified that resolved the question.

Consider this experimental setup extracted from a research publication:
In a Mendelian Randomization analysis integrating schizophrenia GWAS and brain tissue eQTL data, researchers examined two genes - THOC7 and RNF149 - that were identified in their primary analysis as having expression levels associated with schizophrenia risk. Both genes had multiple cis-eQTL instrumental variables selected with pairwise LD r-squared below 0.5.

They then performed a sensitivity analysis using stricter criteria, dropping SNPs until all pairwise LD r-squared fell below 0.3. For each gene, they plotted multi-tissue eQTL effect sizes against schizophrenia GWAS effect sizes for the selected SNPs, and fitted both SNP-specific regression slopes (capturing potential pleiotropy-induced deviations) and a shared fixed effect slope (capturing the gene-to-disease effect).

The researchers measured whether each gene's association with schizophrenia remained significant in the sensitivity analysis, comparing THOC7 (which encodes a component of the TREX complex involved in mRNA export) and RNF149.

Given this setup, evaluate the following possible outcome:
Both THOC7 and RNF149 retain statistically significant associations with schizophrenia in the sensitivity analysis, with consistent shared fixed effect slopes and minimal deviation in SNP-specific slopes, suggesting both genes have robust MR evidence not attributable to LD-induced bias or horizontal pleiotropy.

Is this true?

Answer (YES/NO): NO